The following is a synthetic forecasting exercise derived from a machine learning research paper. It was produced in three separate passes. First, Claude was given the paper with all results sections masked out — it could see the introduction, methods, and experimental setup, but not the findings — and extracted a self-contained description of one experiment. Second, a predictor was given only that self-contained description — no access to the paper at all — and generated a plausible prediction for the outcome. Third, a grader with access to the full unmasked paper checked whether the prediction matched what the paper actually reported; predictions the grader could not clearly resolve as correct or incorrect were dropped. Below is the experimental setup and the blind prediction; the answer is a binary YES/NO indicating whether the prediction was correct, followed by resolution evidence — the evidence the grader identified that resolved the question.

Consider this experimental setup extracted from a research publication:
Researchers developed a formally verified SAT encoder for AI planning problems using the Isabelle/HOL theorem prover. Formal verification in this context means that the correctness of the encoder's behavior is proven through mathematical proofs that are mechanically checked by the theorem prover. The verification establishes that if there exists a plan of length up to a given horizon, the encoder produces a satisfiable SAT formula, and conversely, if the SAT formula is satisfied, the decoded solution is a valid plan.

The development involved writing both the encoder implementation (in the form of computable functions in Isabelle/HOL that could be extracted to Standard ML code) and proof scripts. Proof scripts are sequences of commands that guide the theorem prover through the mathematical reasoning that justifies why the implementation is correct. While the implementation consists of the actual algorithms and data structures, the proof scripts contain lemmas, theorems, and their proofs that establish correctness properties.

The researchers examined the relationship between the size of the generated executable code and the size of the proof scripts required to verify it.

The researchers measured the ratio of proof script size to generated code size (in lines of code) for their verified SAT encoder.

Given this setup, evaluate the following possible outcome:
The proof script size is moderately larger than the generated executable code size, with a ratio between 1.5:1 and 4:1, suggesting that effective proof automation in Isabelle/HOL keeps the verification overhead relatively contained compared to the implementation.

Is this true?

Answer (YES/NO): NO